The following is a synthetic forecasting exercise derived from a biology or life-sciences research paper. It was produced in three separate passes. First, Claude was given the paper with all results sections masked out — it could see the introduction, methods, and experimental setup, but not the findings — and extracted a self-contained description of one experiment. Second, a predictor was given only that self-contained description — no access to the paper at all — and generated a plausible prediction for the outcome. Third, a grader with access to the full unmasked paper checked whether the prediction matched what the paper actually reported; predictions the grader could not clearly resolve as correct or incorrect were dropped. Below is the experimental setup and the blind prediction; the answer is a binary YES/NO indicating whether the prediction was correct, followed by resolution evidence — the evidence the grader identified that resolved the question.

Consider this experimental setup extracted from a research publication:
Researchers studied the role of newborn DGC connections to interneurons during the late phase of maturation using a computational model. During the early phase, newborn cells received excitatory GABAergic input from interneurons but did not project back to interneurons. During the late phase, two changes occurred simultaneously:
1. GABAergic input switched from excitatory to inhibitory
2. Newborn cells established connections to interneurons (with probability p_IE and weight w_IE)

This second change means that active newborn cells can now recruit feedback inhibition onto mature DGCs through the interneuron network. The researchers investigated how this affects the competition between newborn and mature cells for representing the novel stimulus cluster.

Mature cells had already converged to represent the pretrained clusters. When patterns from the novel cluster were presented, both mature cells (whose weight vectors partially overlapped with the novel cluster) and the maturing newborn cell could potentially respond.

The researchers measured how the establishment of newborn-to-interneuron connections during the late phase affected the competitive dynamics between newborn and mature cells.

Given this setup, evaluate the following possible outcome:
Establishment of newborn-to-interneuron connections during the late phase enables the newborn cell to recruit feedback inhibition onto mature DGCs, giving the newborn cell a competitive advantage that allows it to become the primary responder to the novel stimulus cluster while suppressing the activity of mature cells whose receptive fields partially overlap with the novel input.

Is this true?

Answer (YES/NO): NO